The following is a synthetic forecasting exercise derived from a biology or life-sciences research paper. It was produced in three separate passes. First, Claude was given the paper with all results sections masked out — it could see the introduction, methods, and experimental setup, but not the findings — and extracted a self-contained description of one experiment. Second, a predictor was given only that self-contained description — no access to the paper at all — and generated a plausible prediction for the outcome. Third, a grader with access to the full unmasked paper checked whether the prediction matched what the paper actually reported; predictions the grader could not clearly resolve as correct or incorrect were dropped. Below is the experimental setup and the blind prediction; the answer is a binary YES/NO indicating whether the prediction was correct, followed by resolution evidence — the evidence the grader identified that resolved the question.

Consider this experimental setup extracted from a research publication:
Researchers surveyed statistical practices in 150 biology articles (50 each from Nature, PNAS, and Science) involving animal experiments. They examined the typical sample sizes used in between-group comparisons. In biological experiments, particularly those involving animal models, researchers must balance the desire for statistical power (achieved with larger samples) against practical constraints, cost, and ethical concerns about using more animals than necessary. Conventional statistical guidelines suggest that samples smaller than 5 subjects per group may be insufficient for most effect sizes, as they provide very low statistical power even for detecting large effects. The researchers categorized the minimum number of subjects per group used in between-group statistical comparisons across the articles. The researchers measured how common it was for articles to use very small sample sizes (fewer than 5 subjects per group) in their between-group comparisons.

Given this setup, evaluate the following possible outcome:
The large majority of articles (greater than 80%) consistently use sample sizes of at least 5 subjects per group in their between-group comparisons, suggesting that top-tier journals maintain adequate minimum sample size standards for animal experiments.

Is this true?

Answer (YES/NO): NO